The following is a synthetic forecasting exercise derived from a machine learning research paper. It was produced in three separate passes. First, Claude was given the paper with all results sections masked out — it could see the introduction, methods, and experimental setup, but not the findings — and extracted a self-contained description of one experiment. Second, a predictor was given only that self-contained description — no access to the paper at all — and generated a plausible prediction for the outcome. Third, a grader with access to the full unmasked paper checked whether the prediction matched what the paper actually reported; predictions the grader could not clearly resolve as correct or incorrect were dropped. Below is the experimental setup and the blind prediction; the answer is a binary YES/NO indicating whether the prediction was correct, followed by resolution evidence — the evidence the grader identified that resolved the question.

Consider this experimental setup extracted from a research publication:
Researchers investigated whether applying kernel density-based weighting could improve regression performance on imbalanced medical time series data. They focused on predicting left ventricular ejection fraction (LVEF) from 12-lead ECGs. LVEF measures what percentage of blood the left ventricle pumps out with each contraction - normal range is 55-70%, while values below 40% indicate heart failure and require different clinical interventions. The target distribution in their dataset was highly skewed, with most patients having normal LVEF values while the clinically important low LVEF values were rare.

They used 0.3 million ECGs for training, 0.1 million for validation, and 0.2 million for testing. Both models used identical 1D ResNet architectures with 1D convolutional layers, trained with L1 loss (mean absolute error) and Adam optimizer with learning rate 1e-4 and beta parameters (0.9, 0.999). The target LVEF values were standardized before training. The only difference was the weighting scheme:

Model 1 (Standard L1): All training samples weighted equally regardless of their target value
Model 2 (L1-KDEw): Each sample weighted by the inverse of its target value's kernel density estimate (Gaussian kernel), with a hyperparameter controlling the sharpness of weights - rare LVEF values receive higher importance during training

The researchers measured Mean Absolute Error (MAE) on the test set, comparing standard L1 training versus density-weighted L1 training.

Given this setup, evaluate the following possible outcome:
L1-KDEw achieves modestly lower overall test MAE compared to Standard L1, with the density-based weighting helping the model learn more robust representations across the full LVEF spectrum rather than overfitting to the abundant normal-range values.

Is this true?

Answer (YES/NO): YES